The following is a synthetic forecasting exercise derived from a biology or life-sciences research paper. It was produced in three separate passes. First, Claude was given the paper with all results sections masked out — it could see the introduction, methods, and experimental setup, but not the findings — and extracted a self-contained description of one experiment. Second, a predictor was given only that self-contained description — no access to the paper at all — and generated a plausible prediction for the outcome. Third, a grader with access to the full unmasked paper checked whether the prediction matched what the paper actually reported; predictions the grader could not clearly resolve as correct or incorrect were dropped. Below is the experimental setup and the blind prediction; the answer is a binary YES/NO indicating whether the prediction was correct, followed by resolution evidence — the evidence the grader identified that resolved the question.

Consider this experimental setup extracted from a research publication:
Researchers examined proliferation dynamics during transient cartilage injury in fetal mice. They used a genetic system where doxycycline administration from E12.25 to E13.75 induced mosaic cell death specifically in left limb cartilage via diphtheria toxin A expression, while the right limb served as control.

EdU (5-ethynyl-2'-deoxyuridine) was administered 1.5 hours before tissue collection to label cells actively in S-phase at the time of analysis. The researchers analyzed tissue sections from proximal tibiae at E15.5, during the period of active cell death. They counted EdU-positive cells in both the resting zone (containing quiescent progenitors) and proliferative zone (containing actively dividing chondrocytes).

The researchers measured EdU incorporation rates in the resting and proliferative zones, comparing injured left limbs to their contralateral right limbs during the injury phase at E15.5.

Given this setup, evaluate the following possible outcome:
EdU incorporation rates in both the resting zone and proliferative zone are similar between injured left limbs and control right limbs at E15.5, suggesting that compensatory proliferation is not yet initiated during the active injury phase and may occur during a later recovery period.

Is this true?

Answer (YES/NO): NO